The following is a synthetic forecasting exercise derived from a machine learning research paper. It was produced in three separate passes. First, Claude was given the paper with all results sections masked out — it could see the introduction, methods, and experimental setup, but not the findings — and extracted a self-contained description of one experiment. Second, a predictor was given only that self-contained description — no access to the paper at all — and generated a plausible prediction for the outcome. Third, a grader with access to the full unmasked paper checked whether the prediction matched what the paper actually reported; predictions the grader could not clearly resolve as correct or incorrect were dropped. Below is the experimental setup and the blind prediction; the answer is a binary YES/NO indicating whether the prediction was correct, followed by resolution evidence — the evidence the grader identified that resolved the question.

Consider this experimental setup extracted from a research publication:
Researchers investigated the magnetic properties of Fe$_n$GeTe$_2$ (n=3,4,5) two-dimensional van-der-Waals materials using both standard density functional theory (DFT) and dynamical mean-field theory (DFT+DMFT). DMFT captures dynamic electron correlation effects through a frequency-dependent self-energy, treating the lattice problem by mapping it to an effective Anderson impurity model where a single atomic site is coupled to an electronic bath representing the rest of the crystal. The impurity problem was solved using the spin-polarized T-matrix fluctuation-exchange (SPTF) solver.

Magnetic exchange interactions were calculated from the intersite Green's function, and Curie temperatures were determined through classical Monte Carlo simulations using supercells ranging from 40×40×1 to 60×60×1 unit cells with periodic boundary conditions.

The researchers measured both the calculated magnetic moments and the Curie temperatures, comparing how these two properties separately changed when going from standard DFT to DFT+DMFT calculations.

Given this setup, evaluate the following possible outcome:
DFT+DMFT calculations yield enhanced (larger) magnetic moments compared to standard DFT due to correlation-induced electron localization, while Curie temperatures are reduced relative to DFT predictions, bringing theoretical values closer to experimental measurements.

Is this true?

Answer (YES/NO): NO